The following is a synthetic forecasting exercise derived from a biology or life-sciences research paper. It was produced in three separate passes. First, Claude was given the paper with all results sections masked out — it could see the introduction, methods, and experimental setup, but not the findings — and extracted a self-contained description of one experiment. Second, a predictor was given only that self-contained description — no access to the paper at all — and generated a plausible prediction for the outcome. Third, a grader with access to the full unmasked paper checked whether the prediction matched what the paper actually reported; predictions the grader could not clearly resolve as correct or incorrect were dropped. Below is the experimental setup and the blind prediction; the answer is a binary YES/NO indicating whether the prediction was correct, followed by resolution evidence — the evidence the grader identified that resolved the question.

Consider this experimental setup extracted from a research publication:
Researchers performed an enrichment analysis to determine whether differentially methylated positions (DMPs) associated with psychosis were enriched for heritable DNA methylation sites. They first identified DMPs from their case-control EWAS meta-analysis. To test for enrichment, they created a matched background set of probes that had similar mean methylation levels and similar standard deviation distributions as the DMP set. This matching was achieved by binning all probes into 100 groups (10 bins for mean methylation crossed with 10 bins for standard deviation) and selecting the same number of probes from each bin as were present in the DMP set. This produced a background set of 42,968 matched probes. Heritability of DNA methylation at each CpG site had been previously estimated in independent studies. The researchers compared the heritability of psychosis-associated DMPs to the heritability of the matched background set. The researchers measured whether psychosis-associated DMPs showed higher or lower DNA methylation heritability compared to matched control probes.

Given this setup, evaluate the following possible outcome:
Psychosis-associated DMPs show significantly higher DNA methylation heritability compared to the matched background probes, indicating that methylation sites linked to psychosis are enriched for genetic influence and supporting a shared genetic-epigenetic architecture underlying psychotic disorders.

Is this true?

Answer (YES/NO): YES